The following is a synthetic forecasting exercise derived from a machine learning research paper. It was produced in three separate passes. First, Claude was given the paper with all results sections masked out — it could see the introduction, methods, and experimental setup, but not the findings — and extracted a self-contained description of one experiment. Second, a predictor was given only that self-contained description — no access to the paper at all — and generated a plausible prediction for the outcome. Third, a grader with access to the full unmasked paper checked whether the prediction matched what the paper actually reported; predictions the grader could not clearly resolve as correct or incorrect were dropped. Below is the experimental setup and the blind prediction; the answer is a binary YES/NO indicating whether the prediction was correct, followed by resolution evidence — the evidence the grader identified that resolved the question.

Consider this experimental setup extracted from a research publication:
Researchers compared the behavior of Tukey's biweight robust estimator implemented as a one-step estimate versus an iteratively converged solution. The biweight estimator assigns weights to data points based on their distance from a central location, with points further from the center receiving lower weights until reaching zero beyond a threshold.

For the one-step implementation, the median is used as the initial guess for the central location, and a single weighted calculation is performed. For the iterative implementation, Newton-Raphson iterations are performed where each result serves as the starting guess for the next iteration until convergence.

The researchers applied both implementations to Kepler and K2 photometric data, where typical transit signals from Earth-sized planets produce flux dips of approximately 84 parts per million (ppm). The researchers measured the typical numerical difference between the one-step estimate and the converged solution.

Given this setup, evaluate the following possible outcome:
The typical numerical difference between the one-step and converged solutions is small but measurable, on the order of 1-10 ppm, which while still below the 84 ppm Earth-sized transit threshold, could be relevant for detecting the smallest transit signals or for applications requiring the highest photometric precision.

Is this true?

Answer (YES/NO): NO